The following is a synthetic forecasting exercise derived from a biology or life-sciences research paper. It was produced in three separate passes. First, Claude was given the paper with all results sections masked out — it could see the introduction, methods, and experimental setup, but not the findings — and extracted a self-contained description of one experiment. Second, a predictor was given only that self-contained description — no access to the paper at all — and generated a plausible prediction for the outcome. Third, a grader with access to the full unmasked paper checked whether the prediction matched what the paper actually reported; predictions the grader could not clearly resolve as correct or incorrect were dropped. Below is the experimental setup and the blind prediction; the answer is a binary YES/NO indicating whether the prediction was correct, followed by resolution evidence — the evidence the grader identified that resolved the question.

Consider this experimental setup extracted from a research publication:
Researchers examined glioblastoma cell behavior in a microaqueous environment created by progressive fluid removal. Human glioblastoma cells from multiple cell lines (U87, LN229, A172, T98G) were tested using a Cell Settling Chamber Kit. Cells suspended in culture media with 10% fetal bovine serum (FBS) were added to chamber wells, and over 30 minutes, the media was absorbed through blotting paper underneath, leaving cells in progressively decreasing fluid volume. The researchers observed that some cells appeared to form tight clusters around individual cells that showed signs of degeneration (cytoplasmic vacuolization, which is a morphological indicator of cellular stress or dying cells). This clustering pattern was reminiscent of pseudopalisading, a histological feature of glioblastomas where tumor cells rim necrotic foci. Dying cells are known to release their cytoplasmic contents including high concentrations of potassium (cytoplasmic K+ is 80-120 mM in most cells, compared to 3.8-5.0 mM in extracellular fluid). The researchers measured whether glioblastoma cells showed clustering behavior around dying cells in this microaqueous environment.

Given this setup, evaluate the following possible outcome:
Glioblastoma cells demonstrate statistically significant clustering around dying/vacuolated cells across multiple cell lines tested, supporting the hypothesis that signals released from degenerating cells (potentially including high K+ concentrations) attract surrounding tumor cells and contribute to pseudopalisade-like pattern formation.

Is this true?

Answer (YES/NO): YES